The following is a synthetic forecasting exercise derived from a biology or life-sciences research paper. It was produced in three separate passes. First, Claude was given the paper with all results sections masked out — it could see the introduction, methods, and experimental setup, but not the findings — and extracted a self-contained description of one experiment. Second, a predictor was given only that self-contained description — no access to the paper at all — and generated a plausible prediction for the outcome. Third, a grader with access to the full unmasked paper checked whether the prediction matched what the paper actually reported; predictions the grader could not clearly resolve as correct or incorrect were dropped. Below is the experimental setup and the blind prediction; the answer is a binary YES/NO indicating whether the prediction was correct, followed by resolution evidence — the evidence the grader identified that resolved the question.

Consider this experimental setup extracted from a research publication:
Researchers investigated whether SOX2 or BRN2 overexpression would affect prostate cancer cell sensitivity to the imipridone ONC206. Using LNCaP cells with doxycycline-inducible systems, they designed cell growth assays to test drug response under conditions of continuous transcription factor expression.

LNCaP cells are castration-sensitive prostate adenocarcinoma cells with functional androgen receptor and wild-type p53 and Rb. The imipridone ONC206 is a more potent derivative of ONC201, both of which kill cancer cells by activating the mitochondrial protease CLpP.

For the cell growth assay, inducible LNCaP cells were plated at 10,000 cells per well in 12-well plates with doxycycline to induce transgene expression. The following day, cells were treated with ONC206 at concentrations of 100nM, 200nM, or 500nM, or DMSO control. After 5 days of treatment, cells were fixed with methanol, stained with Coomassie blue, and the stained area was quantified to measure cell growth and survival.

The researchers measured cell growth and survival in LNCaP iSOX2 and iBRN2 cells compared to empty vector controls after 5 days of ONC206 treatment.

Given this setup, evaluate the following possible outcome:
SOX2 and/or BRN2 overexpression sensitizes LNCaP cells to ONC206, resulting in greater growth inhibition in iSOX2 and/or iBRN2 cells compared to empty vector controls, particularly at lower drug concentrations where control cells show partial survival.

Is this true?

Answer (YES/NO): NO